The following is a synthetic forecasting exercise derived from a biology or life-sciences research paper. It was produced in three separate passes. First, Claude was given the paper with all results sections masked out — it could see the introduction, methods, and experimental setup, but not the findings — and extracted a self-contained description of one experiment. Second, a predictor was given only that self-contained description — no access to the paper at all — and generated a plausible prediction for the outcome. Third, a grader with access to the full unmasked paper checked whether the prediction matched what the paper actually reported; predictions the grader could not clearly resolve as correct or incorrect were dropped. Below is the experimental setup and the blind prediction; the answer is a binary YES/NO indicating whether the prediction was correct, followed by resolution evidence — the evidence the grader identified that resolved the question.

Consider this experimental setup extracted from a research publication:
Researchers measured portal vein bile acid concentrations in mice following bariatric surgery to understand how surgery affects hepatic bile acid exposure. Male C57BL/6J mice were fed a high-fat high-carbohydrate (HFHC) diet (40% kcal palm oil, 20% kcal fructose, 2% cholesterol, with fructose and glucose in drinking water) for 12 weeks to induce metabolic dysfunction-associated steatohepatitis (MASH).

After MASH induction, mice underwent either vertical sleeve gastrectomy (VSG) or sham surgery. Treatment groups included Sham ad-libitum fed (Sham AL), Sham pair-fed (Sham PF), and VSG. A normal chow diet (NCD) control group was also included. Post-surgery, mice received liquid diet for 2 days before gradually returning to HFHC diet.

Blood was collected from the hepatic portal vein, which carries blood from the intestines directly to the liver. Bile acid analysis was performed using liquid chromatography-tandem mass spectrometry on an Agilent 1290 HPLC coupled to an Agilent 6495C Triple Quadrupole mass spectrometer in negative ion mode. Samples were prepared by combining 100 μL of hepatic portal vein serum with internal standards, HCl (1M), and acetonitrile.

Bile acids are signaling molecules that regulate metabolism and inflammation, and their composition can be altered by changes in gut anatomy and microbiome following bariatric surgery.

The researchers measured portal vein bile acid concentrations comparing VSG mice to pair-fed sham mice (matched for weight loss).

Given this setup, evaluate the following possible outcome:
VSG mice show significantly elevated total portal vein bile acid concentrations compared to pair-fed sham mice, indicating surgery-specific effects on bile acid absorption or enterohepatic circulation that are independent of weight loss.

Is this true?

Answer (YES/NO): NO